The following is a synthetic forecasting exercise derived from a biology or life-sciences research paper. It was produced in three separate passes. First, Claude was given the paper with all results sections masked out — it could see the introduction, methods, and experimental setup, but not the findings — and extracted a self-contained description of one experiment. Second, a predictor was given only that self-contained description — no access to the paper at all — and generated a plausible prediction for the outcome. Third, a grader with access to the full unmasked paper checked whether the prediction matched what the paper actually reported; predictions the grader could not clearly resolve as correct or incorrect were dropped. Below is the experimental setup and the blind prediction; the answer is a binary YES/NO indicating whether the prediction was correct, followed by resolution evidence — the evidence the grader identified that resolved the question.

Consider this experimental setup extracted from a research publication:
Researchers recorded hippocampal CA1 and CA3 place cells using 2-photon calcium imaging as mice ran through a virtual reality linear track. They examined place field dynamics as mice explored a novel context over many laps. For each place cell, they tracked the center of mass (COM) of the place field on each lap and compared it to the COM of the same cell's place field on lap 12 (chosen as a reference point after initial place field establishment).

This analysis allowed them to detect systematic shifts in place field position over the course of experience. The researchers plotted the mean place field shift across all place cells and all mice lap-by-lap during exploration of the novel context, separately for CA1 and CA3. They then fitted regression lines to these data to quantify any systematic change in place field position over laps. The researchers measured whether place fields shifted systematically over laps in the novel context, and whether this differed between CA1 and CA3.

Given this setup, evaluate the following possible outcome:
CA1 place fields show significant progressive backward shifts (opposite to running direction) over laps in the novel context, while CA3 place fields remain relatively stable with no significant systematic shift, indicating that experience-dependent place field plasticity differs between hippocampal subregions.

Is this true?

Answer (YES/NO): NO